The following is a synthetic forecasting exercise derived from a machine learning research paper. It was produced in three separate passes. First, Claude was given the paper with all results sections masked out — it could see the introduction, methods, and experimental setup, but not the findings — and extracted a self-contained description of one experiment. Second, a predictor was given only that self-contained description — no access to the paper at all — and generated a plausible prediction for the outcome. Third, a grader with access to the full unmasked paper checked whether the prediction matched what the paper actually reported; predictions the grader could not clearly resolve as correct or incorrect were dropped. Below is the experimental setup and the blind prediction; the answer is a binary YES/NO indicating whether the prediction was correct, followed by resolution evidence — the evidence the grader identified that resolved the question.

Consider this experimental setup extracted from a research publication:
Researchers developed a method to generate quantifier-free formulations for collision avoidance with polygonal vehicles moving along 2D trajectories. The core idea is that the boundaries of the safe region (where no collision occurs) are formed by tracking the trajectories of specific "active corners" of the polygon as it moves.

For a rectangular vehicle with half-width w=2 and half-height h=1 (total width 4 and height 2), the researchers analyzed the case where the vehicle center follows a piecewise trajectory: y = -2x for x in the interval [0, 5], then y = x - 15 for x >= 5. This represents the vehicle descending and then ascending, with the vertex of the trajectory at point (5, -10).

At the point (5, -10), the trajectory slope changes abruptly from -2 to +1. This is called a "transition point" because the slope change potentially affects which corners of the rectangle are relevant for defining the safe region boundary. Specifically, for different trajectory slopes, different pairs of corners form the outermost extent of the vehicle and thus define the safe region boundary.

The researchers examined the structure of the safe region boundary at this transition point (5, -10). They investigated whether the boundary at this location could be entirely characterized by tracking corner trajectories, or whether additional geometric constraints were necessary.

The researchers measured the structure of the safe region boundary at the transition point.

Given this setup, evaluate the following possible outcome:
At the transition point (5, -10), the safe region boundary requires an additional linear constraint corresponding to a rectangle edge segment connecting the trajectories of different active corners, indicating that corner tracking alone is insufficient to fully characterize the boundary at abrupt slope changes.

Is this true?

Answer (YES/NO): YES